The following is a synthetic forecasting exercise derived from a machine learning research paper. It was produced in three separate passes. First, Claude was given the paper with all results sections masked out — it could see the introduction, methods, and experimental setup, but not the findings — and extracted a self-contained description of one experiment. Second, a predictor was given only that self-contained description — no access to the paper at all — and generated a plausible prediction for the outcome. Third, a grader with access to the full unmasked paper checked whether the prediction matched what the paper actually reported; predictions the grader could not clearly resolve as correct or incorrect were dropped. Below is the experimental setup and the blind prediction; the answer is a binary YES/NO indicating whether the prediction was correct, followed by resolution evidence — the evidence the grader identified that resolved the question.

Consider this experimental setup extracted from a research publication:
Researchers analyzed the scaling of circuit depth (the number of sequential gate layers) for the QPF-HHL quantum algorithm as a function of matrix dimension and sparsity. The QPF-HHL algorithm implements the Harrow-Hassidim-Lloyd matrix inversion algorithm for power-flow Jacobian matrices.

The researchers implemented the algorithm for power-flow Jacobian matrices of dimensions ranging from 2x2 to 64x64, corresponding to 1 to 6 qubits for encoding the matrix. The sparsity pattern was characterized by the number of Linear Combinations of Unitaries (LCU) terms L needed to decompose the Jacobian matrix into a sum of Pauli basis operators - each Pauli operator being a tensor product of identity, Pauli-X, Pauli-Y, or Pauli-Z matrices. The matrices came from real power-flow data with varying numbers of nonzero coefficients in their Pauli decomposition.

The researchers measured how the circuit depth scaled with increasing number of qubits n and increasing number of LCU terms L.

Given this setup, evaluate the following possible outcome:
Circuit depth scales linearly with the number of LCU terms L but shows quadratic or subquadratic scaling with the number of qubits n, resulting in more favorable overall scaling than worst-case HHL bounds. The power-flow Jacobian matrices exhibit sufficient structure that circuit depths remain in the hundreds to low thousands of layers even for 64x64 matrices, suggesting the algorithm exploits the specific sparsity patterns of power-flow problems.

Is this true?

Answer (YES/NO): NO